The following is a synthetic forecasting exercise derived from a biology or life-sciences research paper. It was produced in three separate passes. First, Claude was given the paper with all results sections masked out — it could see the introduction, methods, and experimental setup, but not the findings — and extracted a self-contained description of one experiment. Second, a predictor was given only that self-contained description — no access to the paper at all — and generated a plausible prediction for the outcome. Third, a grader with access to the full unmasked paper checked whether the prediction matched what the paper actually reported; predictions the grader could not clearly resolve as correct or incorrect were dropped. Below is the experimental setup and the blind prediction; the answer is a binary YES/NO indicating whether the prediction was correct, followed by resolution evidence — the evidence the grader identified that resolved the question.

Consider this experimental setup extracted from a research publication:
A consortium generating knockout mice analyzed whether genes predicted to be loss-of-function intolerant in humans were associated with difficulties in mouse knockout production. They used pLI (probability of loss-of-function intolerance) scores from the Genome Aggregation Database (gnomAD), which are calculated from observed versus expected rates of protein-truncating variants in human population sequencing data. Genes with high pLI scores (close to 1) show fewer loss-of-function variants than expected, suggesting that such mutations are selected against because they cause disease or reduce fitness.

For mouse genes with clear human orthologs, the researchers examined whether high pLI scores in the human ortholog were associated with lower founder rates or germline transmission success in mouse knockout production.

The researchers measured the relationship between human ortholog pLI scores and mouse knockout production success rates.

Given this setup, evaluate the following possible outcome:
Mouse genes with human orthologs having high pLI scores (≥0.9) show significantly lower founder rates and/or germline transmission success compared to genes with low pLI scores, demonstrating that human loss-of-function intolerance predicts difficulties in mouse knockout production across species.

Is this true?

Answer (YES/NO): NO